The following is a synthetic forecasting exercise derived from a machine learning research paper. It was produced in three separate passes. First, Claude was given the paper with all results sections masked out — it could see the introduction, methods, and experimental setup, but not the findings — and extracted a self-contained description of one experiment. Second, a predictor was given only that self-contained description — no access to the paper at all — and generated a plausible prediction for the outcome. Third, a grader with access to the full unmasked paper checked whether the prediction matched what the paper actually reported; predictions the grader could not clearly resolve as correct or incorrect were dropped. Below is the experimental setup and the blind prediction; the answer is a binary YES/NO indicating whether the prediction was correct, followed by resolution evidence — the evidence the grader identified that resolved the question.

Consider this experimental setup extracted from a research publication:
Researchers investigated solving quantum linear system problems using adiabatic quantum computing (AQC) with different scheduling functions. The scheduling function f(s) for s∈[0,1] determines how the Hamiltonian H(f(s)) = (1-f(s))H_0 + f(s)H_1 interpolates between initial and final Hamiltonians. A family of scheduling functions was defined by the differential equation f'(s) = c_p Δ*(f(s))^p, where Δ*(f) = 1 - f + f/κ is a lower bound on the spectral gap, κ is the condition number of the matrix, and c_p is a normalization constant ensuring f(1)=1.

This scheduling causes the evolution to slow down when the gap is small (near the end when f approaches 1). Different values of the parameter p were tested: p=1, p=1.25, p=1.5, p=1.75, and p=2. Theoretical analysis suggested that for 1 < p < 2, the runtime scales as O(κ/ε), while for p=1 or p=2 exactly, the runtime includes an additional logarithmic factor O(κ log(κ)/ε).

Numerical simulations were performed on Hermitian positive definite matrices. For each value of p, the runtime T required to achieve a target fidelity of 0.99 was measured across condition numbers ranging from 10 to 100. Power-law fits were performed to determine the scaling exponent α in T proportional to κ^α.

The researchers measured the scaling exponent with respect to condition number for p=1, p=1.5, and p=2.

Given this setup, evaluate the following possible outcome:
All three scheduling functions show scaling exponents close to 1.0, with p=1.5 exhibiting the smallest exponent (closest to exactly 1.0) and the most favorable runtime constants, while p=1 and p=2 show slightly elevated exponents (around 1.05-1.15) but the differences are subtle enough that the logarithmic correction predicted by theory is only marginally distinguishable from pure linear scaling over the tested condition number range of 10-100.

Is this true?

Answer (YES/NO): NO